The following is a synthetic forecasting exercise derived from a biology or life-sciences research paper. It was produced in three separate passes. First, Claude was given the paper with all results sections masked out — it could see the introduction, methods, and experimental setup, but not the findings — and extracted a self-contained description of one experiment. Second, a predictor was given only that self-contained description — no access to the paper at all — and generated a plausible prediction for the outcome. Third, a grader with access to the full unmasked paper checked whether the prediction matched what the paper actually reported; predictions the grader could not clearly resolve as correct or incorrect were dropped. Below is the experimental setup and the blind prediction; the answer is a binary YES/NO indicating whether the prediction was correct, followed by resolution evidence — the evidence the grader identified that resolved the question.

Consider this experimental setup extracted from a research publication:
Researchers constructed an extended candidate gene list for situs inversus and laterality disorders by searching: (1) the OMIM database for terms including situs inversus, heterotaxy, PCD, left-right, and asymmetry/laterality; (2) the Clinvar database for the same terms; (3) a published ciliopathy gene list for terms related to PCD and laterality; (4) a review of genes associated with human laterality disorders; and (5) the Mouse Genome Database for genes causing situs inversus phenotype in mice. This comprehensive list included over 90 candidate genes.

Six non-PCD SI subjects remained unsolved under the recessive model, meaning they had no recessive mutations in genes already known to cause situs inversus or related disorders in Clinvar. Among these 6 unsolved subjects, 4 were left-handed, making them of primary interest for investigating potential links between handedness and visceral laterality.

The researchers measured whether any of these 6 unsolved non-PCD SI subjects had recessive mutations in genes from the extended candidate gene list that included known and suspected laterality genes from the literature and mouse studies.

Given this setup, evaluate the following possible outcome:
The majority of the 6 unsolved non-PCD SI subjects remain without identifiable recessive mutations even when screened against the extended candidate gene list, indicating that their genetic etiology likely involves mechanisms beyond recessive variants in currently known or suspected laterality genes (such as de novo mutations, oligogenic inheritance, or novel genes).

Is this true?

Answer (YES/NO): YES